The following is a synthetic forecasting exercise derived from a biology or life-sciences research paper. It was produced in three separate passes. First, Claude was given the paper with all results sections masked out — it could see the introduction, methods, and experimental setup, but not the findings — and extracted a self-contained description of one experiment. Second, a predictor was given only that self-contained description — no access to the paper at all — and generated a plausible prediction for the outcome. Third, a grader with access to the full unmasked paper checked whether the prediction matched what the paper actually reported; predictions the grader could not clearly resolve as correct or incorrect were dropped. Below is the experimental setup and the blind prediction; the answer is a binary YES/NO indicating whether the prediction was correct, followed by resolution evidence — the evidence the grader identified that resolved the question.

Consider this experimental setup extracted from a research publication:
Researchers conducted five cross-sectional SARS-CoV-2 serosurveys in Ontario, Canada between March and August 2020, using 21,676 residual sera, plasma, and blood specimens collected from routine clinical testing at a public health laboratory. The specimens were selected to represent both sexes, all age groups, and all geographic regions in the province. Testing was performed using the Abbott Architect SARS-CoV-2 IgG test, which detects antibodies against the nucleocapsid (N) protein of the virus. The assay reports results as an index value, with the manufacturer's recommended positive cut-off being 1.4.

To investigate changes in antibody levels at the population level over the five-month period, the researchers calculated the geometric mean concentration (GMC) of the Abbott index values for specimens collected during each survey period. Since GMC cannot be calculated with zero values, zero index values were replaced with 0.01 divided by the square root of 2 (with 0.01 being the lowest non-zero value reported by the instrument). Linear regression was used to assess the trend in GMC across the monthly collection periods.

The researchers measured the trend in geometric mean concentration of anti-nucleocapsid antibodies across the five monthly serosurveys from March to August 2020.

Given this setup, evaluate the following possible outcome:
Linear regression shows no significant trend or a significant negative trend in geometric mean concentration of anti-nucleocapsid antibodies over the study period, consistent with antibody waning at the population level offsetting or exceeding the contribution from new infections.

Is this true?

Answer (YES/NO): YES